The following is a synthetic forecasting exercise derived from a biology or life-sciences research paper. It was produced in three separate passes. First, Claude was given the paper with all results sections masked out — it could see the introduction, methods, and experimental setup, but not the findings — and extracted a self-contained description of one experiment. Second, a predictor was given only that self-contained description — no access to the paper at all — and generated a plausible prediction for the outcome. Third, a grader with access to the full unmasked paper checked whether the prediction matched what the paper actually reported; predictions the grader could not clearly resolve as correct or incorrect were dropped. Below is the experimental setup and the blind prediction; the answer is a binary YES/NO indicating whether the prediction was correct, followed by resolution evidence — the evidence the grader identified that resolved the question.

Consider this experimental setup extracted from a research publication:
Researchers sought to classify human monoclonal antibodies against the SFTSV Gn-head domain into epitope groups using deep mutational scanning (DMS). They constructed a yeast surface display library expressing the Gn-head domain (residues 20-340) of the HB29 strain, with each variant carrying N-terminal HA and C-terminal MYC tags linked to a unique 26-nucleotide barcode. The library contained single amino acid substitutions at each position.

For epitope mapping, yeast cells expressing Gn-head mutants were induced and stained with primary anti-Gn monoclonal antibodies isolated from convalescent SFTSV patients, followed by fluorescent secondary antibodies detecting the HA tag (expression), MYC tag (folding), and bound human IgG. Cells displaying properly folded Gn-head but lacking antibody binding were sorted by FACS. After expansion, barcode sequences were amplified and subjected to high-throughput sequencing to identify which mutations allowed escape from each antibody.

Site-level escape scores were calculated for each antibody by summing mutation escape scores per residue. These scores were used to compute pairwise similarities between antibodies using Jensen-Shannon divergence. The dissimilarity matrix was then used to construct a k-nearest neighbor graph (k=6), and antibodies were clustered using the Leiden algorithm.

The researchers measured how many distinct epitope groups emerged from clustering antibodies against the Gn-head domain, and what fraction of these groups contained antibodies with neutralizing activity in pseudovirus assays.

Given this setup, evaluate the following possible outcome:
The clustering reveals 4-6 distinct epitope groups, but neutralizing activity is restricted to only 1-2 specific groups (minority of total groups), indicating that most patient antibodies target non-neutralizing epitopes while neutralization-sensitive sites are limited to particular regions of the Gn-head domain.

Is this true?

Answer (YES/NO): NO